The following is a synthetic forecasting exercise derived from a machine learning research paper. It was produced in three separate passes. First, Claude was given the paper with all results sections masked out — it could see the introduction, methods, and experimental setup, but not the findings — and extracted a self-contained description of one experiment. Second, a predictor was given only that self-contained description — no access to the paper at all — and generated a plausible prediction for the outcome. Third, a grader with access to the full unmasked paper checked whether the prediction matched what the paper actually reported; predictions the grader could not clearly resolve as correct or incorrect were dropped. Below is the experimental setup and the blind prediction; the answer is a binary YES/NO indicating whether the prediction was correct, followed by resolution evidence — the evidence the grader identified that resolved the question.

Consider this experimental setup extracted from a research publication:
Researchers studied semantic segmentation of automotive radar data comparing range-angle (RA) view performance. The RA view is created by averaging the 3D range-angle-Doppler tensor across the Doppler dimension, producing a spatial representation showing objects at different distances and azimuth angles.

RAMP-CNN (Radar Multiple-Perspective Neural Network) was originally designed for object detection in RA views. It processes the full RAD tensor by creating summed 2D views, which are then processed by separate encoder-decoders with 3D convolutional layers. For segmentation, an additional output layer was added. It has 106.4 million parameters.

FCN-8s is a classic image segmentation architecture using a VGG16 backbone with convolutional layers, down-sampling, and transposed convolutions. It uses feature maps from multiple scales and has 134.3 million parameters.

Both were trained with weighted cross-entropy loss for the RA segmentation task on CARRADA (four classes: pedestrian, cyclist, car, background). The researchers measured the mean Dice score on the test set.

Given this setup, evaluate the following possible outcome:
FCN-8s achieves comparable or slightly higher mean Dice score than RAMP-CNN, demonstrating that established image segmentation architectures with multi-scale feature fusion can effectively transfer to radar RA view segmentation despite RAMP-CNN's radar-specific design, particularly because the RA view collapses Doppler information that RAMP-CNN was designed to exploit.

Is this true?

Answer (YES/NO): NO